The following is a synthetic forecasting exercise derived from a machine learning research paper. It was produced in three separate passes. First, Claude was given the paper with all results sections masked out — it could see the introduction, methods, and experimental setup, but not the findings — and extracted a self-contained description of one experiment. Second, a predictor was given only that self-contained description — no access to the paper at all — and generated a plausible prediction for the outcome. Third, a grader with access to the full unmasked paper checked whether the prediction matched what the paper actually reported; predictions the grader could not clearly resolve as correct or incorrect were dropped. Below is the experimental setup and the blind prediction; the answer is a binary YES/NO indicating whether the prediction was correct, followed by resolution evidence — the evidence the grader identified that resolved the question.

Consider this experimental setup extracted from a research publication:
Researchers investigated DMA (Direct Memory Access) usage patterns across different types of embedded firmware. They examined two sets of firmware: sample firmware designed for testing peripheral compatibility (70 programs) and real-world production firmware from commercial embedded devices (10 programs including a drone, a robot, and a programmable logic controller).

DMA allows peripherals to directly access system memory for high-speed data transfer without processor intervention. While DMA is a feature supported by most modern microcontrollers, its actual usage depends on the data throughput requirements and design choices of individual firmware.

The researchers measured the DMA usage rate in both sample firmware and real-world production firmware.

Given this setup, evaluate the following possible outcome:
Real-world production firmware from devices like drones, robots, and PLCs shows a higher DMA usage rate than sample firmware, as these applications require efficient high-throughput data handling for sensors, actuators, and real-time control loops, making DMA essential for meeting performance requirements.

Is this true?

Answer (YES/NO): NO